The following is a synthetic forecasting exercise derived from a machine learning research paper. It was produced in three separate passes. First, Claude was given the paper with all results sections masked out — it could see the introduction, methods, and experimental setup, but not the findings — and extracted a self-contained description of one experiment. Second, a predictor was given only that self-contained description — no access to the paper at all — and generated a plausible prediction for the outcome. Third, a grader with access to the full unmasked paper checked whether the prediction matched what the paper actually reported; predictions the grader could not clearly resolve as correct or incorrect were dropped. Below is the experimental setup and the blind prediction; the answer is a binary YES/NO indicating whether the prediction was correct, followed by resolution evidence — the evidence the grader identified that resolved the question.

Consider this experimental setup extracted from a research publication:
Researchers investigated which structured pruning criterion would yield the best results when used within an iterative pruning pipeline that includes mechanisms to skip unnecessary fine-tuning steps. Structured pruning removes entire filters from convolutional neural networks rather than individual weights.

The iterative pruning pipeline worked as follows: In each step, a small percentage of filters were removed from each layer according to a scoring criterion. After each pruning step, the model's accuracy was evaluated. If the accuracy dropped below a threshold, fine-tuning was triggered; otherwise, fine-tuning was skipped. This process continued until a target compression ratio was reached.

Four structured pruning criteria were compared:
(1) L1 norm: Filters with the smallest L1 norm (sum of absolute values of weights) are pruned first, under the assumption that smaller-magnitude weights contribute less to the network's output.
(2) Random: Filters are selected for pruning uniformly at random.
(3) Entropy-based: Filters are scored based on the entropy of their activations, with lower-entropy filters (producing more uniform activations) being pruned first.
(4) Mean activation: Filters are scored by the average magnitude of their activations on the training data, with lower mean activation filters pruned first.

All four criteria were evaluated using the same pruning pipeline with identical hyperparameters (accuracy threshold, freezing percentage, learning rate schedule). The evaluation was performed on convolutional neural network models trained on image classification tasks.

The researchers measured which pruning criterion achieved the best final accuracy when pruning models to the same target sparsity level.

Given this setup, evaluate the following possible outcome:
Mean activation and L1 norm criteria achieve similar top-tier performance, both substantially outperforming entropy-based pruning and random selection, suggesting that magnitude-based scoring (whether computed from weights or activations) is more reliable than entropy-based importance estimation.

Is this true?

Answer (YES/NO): NO